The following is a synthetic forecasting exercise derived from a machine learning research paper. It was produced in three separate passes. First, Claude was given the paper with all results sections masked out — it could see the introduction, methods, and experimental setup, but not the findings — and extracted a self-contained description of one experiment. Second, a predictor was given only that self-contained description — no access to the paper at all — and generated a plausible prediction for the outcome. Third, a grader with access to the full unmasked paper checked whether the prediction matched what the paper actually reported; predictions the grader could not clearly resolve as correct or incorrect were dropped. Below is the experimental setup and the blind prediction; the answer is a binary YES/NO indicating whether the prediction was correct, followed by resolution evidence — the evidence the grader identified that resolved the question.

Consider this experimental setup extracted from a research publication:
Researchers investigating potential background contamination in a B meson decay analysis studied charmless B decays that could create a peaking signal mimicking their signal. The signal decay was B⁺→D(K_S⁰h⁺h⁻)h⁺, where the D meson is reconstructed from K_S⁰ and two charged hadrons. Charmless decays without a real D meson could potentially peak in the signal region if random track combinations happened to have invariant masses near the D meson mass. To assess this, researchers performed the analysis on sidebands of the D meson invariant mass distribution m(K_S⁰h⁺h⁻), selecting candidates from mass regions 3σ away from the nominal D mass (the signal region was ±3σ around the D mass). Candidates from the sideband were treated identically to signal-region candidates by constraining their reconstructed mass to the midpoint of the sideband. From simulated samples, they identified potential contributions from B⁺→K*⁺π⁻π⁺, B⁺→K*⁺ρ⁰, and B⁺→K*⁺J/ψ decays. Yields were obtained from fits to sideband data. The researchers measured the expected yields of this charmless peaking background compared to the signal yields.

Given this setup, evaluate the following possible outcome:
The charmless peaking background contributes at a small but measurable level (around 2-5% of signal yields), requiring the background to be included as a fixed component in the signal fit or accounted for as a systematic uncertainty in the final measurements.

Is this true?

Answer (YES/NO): NO